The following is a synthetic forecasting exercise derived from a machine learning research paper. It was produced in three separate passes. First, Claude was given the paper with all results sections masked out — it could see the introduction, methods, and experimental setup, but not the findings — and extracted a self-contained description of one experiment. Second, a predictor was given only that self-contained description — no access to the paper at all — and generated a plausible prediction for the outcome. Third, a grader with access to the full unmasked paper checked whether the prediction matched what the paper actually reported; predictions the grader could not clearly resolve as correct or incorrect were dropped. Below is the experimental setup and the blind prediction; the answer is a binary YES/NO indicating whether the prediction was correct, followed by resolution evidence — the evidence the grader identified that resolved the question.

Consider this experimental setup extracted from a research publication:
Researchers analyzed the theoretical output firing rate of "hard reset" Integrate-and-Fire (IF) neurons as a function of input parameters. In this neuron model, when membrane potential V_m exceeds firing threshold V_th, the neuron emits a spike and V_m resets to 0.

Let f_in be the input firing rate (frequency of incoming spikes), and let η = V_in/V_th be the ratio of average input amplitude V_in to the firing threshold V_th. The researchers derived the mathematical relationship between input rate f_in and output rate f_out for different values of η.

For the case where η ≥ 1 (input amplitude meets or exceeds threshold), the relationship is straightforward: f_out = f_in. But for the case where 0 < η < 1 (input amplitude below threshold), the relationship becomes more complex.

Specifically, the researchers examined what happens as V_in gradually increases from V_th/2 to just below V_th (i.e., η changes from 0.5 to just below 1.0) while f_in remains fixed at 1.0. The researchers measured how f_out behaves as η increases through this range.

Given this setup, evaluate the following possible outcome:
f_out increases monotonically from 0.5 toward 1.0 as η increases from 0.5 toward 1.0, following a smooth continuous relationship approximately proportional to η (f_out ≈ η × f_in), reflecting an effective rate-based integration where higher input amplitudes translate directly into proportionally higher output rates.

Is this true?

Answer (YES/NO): NO